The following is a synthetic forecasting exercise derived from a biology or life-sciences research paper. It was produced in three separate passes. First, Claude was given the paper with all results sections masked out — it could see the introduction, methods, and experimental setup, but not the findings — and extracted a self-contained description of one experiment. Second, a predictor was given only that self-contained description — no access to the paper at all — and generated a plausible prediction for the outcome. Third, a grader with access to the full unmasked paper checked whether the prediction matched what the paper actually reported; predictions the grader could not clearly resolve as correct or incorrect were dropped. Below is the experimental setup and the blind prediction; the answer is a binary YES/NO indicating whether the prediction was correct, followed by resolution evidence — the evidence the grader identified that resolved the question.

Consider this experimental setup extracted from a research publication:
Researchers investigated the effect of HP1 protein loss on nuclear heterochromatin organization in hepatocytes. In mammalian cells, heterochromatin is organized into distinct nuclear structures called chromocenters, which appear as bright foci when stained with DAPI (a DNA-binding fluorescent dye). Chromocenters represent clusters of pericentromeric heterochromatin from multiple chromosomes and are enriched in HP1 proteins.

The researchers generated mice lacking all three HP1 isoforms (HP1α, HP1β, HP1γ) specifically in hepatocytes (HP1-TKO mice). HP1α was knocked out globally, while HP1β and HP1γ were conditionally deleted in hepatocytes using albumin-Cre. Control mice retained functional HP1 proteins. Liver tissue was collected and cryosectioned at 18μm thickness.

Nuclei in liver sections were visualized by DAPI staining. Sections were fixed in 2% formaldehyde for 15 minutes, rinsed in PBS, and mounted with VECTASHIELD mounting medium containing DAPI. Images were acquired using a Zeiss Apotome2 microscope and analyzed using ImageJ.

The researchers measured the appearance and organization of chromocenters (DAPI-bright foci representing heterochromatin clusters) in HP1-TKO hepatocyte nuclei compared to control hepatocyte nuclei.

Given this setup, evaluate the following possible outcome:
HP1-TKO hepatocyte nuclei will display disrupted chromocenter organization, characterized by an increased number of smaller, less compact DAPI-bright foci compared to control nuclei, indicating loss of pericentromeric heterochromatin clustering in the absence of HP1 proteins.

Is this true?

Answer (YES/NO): NO